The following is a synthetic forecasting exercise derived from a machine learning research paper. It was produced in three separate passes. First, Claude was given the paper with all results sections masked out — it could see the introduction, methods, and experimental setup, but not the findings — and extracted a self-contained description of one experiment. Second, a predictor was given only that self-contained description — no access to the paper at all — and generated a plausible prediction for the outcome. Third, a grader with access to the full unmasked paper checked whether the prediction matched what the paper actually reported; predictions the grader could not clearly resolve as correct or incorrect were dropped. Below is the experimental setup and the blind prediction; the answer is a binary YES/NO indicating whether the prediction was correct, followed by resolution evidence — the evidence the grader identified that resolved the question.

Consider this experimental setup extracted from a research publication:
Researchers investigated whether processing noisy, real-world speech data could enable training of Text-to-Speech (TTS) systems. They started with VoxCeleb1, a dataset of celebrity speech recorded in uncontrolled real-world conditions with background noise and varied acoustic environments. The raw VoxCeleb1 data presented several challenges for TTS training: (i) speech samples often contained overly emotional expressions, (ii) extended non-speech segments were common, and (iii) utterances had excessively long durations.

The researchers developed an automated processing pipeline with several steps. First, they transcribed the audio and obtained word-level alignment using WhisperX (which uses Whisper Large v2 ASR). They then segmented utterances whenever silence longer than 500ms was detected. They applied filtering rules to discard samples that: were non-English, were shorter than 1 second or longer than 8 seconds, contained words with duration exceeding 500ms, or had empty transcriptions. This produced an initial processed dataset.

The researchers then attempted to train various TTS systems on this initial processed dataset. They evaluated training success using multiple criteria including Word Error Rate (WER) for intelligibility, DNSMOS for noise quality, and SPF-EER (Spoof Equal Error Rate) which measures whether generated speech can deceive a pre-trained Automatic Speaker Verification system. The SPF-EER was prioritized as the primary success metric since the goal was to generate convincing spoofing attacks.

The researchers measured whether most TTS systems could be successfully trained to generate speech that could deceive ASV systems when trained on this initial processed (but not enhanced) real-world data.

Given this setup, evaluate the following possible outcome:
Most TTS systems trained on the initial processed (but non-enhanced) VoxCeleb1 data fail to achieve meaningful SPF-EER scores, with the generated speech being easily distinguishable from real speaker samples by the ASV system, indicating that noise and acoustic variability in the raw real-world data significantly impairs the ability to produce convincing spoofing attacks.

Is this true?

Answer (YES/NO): YES